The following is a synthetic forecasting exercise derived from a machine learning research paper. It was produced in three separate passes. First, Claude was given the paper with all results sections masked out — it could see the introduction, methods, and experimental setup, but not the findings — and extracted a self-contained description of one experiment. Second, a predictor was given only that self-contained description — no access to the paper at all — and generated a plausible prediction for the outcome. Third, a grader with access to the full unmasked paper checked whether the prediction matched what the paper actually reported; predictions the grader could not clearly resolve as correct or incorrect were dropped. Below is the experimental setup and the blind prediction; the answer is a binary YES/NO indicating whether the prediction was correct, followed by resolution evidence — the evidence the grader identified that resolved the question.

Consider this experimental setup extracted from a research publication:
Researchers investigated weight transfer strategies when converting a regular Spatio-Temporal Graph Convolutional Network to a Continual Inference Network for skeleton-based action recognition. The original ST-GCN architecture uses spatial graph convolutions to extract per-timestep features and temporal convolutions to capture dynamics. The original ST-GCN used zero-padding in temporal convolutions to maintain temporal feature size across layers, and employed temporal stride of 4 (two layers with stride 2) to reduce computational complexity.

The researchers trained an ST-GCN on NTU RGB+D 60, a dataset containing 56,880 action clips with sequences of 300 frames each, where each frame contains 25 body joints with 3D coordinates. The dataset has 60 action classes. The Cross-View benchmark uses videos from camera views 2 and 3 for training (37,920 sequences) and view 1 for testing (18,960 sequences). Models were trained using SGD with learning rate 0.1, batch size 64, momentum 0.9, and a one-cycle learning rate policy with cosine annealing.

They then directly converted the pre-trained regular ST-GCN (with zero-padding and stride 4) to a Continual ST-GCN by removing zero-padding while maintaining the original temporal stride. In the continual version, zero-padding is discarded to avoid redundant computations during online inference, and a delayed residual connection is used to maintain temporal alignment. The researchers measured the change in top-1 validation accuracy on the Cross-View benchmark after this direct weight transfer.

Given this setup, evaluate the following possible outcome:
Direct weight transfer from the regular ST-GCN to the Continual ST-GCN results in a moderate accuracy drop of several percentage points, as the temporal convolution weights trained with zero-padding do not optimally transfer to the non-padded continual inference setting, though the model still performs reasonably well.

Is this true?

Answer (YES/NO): NO